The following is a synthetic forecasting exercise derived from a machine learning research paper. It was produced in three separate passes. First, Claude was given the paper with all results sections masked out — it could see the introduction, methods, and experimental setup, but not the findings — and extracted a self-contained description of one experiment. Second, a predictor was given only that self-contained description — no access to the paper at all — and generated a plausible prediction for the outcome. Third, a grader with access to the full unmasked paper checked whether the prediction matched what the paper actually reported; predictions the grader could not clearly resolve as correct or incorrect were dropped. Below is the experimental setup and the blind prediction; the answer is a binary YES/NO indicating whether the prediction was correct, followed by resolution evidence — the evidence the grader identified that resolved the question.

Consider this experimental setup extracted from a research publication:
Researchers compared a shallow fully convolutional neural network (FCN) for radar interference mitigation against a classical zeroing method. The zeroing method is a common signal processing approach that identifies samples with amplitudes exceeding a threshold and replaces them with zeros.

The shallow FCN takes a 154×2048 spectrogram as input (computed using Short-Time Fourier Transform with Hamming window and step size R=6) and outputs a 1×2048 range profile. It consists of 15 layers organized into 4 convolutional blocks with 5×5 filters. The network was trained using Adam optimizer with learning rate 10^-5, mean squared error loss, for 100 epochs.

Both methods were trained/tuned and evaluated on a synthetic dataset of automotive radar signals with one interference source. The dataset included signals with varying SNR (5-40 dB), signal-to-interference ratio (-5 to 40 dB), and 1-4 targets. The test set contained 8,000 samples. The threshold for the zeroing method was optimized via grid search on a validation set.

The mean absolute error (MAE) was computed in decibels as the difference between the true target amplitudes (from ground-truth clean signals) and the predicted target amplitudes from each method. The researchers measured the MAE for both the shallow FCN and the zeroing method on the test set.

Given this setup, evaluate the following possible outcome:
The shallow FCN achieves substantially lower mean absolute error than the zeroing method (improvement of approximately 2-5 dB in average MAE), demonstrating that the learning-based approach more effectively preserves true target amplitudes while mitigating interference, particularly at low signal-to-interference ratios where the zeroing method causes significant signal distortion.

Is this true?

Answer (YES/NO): NO